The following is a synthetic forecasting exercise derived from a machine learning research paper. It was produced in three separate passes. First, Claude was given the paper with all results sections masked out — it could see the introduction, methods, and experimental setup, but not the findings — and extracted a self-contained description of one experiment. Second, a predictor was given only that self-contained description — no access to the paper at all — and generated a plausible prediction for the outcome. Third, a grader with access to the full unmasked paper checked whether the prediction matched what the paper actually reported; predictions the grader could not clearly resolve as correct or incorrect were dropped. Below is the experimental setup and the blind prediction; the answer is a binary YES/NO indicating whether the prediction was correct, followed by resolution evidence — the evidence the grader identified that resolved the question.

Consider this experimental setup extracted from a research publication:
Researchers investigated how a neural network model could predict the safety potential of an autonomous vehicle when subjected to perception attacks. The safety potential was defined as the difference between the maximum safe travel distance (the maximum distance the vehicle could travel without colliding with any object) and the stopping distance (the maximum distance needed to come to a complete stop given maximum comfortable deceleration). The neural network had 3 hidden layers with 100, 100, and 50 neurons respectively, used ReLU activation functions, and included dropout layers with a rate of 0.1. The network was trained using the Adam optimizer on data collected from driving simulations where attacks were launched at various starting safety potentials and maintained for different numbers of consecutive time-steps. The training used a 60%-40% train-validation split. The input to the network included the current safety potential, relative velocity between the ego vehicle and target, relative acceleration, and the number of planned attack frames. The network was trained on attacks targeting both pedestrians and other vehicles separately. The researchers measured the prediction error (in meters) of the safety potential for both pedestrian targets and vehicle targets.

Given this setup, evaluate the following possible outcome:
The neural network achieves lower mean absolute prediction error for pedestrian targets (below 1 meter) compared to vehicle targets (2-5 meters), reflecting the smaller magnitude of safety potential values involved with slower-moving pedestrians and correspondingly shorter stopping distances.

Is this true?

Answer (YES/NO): NO